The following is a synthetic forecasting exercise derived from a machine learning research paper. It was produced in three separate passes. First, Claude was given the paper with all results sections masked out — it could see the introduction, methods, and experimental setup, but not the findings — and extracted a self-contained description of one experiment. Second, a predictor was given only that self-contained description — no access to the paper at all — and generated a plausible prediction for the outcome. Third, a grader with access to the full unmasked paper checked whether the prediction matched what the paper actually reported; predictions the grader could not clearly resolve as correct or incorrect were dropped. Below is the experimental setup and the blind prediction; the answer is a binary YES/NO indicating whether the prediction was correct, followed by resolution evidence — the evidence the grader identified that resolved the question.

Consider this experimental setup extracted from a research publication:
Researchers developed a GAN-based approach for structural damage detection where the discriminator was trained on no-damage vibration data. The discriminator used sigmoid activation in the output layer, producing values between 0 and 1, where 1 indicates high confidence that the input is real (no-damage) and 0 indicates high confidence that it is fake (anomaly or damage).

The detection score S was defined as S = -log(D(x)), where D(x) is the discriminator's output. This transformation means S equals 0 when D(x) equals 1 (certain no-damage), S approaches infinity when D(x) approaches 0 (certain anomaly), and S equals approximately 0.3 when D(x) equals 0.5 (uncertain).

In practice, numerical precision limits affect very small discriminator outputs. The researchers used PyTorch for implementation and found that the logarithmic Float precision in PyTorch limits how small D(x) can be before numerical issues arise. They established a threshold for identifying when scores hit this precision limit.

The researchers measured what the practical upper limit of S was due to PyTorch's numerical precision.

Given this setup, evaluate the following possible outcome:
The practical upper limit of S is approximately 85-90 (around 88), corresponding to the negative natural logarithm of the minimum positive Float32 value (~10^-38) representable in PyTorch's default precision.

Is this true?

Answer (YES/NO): NO